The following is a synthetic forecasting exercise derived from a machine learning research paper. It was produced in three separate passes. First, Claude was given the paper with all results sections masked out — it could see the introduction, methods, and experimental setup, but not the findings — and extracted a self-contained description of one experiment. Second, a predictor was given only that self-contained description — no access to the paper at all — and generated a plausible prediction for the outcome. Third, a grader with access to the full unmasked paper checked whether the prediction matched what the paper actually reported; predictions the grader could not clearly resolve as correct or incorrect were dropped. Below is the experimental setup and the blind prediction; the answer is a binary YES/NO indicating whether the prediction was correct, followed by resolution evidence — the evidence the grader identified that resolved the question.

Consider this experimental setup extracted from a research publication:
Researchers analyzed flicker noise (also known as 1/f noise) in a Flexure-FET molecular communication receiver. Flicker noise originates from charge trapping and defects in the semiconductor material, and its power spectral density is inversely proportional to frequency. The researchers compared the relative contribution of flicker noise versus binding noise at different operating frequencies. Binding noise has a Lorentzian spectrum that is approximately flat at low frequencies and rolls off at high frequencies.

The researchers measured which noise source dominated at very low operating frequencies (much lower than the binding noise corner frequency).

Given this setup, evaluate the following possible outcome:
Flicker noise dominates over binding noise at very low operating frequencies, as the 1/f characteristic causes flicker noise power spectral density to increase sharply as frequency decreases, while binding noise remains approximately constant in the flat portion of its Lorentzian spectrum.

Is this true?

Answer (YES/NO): NO